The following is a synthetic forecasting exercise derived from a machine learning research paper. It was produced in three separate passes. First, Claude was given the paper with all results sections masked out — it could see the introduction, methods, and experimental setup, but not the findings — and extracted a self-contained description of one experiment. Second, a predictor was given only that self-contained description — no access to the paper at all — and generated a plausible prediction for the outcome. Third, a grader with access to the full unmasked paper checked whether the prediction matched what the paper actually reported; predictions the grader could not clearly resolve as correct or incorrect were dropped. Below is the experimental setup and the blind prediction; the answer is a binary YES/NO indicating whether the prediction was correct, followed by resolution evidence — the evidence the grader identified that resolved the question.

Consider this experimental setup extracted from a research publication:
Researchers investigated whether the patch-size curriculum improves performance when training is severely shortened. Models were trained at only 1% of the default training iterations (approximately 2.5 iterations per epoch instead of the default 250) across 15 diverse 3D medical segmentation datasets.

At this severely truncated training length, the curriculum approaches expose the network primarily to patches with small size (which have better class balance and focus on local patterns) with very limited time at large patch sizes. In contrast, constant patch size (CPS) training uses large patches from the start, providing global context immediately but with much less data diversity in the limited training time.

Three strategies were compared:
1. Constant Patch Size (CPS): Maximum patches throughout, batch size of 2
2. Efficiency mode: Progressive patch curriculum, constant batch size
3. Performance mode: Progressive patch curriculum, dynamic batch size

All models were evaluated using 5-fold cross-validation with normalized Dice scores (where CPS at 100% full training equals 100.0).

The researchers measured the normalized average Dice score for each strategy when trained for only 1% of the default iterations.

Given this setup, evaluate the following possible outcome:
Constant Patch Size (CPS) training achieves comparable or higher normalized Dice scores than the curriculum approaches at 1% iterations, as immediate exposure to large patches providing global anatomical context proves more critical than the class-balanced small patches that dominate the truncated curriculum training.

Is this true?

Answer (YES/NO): NO